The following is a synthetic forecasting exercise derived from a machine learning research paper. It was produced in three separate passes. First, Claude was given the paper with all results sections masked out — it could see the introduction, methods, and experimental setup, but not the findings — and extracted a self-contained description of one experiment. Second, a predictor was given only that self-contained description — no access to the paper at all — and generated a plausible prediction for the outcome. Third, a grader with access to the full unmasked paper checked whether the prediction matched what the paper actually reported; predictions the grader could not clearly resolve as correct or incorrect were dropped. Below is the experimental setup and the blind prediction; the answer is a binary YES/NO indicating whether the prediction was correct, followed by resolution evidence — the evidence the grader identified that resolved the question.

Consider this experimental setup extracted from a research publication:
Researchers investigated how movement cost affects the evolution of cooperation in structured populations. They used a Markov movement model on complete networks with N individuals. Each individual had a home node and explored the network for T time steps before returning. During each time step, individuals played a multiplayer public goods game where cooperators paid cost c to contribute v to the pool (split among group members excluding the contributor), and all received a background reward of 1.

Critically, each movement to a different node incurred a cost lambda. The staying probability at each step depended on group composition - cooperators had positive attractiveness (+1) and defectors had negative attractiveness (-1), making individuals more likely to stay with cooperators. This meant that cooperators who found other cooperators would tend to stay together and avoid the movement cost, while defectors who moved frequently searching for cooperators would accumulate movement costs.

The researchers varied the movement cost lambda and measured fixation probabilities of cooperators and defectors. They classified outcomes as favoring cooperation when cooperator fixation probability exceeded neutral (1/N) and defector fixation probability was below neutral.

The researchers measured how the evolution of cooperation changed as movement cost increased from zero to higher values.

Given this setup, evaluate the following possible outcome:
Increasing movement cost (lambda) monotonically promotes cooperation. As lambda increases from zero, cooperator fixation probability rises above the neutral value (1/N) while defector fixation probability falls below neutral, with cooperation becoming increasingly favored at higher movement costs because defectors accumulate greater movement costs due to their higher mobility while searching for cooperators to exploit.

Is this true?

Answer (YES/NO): NO